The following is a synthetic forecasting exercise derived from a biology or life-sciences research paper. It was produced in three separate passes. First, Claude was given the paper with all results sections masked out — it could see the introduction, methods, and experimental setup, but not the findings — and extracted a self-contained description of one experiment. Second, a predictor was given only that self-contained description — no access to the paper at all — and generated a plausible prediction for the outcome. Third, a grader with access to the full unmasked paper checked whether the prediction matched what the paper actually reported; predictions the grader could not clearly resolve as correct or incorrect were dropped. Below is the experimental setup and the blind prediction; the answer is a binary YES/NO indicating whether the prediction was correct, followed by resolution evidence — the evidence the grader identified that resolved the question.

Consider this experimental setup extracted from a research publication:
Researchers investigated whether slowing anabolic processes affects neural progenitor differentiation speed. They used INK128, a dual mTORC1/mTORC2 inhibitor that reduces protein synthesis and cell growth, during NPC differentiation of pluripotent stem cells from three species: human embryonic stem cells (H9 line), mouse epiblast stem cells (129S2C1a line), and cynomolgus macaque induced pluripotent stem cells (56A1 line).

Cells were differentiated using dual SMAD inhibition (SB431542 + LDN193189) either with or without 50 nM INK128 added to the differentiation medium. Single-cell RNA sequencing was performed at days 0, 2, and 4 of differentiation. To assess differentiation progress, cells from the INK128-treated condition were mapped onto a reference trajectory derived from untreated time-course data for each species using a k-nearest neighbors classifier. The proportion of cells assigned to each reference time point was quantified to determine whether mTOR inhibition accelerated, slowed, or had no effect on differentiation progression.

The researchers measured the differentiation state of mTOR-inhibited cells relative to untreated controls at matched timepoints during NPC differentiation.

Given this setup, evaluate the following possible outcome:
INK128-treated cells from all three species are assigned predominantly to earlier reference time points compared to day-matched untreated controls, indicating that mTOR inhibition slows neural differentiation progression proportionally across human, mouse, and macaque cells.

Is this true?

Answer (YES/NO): NO